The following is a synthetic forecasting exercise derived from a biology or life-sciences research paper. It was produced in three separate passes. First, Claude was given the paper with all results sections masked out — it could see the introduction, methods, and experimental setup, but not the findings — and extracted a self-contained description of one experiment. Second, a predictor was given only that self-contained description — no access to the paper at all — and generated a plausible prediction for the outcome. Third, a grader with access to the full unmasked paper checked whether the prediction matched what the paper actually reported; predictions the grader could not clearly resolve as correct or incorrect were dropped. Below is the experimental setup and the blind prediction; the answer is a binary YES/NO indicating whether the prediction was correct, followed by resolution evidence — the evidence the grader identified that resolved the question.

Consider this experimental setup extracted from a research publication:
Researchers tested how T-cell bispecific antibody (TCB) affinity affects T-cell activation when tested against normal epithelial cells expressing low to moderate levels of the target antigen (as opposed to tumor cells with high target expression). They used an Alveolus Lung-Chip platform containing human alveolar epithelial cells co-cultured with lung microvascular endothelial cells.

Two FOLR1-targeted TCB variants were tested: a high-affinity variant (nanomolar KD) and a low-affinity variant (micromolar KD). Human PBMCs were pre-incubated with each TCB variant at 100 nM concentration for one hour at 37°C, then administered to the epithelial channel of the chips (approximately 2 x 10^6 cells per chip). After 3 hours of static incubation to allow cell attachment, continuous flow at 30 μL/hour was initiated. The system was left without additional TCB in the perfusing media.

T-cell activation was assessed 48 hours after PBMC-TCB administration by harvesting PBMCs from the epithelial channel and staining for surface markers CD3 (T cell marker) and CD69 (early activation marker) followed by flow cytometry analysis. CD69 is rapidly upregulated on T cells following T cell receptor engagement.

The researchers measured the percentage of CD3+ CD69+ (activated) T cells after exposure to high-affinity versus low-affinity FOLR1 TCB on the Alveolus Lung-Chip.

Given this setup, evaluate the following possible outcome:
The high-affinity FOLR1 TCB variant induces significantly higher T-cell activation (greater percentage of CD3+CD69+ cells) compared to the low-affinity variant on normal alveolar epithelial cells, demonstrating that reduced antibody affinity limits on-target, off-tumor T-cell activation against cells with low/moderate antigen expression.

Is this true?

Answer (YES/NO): YES